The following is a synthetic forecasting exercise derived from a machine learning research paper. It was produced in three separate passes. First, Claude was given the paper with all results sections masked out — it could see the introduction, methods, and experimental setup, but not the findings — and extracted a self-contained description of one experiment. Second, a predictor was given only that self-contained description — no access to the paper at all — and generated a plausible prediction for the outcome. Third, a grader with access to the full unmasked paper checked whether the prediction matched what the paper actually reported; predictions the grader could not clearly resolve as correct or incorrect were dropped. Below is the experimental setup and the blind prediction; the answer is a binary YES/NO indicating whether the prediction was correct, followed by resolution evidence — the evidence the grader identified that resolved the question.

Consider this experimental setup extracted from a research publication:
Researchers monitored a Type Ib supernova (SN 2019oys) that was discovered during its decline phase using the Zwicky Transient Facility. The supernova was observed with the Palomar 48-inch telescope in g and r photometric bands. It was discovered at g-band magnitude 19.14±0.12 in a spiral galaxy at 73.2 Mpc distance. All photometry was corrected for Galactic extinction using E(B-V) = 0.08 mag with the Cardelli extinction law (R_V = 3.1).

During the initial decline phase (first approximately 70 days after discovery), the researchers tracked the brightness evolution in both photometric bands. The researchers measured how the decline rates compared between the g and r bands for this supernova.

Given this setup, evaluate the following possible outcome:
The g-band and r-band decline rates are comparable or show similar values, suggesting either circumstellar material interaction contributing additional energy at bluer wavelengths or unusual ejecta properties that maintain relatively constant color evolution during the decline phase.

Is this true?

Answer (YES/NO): NO